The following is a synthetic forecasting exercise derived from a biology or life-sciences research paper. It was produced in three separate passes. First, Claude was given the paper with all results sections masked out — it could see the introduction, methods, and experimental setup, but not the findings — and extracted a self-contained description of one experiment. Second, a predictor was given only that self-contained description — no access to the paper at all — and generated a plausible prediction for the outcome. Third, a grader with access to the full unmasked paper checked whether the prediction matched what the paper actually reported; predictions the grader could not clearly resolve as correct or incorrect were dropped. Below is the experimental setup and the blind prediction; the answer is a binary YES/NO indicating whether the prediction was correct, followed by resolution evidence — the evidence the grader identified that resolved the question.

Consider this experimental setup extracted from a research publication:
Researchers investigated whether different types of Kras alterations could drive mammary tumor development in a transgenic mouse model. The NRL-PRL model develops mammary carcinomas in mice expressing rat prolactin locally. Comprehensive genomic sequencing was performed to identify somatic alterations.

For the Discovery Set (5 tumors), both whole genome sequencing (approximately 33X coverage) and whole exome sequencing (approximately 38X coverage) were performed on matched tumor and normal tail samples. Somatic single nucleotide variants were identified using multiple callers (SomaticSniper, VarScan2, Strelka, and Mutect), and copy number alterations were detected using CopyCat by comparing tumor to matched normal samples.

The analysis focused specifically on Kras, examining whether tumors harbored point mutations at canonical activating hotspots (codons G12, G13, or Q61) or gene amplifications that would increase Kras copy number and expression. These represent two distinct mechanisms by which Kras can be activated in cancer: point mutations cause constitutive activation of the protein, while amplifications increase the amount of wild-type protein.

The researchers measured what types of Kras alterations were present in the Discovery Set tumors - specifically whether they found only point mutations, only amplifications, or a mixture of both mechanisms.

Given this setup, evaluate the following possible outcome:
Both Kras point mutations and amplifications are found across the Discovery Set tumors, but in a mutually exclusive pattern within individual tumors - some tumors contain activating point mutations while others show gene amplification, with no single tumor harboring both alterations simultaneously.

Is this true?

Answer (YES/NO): YES